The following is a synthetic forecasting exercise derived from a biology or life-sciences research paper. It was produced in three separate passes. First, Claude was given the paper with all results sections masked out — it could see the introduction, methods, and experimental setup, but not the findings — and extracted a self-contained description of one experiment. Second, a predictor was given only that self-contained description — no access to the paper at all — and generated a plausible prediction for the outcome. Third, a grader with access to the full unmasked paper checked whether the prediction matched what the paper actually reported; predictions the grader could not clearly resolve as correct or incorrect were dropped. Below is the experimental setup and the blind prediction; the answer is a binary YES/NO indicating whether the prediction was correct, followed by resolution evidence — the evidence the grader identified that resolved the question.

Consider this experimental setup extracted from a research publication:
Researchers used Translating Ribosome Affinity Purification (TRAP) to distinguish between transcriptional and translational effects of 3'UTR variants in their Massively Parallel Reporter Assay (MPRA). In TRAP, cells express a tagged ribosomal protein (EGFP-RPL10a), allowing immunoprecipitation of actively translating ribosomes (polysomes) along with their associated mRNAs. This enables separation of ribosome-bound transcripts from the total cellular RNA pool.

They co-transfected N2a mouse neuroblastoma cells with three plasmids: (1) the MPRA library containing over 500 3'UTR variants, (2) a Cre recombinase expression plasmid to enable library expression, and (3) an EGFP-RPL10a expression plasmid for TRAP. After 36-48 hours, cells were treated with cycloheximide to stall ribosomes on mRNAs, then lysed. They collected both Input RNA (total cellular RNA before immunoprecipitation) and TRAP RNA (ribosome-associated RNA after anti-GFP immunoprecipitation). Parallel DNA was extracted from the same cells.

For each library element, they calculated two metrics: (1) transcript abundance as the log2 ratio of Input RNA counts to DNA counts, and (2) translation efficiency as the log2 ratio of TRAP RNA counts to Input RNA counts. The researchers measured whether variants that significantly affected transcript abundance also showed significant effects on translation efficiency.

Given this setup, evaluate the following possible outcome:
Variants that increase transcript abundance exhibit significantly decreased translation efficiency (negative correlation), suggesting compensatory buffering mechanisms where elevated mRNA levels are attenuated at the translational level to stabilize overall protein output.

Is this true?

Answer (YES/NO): NO